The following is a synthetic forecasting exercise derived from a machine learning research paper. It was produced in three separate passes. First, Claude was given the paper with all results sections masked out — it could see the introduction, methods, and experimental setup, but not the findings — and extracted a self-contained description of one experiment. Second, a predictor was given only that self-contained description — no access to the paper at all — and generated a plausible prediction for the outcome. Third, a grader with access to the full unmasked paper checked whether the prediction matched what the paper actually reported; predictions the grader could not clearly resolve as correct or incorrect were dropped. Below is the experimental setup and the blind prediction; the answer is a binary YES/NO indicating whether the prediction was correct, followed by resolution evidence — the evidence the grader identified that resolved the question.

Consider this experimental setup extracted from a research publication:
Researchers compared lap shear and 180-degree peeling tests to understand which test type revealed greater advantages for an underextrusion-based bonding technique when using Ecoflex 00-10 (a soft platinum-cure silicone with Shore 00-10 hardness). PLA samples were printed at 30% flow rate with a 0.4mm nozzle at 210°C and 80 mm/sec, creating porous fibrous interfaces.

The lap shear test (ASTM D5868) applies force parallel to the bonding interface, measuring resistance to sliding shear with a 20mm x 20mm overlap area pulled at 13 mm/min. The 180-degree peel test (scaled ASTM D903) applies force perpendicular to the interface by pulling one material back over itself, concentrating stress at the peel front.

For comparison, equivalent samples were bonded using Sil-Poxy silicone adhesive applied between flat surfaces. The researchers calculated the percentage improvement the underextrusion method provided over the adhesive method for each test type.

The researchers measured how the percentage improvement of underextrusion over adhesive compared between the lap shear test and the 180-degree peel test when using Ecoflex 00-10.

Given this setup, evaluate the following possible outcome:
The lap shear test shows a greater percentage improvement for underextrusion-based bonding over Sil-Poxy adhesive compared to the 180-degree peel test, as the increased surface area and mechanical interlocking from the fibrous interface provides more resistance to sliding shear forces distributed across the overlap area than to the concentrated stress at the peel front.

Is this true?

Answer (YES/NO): NO